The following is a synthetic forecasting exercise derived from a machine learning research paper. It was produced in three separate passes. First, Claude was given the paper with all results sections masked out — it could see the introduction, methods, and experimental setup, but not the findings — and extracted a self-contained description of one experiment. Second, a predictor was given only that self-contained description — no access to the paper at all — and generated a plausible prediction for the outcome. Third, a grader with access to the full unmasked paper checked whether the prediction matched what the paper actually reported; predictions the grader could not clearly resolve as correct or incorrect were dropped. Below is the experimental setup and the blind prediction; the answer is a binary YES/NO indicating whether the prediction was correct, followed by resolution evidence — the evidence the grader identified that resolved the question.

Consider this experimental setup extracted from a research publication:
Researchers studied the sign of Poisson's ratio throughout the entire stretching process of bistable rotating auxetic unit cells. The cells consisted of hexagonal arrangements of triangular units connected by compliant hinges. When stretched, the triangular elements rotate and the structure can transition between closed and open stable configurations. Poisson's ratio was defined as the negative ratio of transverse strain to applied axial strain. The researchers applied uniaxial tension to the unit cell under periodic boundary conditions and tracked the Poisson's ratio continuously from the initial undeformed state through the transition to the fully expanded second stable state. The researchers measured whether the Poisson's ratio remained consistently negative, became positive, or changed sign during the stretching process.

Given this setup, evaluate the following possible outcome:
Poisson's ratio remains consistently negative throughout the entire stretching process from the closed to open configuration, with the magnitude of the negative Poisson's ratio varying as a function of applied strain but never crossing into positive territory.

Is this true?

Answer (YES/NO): YES